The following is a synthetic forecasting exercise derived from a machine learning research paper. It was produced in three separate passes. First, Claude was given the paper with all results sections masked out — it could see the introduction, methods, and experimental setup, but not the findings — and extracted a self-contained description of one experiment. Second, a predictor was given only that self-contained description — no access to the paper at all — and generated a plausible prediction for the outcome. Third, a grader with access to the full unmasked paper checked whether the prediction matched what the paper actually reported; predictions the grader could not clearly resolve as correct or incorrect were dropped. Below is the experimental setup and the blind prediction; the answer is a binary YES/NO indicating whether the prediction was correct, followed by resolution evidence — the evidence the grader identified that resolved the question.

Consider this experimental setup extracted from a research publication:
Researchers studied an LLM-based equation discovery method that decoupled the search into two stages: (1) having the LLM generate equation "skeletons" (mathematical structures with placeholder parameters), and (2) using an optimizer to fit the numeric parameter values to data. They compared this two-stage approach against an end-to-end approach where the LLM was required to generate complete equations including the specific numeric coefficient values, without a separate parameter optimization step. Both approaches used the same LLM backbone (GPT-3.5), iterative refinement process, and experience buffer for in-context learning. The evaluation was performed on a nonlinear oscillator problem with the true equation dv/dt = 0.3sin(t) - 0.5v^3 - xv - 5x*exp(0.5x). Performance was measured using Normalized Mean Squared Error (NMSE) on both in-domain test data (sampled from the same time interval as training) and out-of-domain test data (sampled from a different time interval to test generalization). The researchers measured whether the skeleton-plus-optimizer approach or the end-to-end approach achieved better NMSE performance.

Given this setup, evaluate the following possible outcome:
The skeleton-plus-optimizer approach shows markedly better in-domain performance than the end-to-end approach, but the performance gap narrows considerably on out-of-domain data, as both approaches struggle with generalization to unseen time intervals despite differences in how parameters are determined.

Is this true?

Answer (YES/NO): NO